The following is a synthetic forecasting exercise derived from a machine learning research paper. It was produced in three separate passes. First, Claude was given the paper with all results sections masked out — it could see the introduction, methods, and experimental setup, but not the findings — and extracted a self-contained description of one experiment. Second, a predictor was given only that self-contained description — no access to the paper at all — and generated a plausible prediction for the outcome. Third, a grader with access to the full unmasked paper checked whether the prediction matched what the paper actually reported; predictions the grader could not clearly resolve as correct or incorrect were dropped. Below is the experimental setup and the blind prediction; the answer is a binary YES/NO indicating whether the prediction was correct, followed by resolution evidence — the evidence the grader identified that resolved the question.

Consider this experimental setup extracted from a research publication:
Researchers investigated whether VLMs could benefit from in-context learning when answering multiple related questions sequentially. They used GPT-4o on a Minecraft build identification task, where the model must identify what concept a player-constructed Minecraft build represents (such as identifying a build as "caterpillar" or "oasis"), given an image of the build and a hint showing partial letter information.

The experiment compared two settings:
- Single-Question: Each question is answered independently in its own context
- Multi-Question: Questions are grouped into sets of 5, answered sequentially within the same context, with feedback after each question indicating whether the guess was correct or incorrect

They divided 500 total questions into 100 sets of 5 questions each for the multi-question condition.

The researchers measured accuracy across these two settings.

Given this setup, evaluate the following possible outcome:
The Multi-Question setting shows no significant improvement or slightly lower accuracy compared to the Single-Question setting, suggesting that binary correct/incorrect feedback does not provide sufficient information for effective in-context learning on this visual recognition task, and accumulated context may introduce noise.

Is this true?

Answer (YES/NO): NO